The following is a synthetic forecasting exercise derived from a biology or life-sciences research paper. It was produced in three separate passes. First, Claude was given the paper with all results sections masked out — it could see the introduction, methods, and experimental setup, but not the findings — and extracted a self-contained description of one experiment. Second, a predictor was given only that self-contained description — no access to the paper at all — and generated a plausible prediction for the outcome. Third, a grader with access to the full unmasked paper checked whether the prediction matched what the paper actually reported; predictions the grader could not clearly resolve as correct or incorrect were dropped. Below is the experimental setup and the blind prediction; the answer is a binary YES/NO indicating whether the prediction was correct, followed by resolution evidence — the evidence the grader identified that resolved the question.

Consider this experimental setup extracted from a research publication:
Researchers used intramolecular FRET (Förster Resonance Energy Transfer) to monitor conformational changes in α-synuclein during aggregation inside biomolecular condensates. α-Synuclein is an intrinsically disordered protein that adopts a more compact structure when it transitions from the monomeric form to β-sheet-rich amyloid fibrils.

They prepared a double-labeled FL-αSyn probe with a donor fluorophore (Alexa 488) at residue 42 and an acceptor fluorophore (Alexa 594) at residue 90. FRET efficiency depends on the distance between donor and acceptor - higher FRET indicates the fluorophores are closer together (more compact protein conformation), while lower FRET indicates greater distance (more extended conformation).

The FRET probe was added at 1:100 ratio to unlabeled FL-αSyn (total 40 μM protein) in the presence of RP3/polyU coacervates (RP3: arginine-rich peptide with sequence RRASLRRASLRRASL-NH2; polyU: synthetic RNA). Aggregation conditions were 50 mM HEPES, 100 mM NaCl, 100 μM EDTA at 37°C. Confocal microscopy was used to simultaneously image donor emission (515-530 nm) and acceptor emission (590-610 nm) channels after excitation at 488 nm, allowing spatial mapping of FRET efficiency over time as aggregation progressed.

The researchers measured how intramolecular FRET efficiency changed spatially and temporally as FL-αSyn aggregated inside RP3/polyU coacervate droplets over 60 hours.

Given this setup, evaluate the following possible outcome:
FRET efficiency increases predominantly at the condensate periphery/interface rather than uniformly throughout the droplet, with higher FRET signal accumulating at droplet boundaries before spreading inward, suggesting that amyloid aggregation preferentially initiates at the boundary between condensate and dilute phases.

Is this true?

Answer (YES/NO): NO